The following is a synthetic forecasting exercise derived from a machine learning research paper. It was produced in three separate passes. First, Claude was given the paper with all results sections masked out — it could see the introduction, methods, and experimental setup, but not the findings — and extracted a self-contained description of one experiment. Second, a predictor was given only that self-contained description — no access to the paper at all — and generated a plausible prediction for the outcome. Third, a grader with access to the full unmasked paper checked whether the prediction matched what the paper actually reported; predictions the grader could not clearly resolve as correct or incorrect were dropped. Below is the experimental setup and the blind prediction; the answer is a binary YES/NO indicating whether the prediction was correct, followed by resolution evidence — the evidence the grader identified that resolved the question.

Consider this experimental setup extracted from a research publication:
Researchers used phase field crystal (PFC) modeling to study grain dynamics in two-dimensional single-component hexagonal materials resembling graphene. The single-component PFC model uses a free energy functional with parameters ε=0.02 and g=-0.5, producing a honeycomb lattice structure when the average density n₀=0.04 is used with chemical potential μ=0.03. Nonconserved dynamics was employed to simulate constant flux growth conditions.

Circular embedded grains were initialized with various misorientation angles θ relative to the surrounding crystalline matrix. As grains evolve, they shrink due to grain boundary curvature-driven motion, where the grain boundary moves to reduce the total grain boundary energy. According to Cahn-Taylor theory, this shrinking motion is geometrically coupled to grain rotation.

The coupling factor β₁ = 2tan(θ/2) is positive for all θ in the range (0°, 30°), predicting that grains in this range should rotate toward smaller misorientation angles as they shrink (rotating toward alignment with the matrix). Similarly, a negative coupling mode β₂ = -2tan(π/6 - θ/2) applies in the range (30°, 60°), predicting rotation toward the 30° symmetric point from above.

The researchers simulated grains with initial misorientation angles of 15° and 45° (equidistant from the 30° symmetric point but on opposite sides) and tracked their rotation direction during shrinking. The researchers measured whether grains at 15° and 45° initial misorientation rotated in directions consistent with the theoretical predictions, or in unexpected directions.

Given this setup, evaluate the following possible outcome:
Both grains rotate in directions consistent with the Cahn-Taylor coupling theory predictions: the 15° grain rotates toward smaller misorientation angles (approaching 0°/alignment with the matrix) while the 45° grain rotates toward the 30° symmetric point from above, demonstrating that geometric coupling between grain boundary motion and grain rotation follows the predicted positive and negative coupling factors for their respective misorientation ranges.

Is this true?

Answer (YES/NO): NO